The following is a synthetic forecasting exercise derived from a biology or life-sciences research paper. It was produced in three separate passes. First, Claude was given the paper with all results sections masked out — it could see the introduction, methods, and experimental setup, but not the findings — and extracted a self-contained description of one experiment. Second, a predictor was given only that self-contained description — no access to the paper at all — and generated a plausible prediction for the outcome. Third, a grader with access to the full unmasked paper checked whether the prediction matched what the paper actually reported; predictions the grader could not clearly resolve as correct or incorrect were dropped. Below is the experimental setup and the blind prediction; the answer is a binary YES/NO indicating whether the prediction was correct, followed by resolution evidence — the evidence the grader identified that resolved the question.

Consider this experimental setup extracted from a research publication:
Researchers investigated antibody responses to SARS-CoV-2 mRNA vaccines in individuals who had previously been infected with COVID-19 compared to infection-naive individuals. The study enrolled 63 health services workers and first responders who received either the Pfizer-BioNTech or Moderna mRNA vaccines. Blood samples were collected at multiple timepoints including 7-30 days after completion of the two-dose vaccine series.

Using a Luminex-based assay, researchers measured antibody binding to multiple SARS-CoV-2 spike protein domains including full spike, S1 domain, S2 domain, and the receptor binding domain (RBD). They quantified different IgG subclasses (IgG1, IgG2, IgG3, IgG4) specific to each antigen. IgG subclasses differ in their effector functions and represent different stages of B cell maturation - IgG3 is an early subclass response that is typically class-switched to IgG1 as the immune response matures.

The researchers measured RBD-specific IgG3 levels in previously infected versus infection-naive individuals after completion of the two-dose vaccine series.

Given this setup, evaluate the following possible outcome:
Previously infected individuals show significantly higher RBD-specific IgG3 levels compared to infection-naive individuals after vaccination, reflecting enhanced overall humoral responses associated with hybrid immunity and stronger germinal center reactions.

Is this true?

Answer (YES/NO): NO